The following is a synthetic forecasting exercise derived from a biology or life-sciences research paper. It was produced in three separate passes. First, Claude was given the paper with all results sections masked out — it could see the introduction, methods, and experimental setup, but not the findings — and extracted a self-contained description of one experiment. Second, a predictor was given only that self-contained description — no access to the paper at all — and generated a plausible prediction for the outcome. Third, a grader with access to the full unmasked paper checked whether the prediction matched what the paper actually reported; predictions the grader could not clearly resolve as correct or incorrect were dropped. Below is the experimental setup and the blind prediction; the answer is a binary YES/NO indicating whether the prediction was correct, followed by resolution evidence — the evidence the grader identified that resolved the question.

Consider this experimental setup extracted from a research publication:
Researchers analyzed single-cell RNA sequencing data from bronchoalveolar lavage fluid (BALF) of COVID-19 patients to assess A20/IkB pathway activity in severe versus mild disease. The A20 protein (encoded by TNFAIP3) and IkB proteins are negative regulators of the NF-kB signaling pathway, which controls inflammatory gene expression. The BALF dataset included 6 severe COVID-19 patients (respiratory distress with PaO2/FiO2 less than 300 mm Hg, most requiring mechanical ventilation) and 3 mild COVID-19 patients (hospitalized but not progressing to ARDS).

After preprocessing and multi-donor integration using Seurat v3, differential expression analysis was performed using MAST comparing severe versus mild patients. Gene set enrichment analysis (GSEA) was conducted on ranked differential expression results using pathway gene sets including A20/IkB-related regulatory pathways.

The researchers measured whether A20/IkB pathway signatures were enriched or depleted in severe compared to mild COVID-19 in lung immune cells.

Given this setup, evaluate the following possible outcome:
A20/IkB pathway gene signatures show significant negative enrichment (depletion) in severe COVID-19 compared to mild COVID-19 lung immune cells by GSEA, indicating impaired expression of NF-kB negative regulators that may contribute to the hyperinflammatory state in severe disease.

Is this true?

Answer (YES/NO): NO